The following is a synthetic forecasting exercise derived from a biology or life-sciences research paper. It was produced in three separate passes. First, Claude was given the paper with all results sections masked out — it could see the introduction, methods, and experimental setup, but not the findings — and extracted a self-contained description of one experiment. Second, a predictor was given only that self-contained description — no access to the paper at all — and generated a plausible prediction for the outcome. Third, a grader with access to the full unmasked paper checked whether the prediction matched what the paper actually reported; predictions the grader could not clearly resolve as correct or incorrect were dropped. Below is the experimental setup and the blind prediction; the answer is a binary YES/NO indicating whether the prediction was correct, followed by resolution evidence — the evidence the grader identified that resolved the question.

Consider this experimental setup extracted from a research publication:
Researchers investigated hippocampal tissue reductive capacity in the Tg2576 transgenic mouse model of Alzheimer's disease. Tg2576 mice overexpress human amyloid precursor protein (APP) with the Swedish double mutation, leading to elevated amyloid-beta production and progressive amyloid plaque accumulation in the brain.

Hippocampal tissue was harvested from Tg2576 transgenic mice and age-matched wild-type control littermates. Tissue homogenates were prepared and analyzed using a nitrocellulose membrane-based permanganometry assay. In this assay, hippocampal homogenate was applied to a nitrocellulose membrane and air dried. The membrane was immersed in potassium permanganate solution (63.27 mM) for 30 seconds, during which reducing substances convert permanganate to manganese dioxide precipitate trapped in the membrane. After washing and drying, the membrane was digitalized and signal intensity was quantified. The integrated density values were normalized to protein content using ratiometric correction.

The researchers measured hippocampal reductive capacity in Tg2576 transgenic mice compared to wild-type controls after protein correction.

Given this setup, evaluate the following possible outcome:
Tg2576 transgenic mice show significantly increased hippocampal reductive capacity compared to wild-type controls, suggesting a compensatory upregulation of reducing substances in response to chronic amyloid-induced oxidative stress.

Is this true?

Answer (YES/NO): NO